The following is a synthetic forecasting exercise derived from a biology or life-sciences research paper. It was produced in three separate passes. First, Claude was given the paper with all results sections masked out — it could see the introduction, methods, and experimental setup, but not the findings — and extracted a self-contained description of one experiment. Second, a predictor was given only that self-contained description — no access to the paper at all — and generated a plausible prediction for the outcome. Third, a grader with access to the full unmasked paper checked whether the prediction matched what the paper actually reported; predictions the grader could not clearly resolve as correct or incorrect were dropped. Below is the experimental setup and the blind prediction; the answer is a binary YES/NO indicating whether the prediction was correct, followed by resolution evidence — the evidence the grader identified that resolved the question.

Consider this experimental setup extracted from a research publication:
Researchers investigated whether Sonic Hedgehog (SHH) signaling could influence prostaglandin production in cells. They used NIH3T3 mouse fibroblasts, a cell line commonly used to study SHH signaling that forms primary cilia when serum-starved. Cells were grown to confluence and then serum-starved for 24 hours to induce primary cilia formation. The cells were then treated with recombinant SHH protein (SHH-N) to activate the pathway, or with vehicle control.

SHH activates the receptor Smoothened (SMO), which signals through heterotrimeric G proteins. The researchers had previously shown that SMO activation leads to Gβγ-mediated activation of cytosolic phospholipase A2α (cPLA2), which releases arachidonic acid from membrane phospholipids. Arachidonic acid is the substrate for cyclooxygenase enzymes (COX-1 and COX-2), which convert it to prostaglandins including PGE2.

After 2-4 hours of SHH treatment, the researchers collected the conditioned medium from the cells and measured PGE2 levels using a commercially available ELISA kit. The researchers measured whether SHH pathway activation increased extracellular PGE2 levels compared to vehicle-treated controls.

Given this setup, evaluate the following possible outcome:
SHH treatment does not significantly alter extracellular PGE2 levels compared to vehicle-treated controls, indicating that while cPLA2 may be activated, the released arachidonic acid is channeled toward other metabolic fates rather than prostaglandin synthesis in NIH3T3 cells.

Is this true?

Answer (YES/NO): NO